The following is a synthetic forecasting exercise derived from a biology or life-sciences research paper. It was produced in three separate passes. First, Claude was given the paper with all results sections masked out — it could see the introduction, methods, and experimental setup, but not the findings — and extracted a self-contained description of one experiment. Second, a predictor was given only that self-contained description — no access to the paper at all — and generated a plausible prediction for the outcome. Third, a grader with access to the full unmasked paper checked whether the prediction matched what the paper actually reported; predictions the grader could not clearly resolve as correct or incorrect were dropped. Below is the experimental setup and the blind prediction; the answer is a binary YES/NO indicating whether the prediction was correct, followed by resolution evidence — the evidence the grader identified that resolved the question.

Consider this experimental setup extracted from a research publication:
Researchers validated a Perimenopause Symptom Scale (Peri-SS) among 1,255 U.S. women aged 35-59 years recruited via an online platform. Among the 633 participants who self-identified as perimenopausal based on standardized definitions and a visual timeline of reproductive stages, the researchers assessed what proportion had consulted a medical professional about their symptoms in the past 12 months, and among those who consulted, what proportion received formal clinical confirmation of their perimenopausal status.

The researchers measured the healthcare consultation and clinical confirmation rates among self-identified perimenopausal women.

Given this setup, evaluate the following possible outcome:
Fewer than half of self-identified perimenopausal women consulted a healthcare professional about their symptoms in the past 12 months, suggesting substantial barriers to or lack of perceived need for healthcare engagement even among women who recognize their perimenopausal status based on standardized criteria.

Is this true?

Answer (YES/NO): YES